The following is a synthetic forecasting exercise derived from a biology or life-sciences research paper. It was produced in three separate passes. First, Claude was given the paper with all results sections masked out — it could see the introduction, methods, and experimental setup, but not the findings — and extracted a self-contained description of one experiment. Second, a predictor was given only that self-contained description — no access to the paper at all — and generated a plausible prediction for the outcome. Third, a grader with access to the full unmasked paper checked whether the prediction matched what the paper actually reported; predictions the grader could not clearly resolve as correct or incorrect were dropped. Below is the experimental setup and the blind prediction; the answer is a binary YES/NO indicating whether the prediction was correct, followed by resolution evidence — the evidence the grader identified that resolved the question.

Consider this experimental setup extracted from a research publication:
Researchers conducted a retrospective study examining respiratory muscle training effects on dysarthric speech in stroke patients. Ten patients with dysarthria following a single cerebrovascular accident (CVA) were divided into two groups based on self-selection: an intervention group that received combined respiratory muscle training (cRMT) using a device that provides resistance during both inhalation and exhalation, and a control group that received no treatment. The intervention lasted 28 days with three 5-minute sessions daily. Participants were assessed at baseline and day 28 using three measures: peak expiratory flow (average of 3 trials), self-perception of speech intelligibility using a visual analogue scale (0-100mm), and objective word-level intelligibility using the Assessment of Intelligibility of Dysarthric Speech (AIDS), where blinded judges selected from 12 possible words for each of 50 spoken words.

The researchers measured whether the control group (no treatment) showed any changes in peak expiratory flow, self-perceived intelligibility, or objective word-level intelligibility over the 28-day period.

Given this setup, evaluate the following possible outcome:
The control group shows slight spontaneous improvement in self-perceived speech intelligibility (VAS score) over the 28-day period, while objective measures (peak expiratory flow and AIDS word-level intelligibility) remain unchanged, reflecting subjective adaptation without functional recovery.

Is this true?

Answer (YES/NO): NO